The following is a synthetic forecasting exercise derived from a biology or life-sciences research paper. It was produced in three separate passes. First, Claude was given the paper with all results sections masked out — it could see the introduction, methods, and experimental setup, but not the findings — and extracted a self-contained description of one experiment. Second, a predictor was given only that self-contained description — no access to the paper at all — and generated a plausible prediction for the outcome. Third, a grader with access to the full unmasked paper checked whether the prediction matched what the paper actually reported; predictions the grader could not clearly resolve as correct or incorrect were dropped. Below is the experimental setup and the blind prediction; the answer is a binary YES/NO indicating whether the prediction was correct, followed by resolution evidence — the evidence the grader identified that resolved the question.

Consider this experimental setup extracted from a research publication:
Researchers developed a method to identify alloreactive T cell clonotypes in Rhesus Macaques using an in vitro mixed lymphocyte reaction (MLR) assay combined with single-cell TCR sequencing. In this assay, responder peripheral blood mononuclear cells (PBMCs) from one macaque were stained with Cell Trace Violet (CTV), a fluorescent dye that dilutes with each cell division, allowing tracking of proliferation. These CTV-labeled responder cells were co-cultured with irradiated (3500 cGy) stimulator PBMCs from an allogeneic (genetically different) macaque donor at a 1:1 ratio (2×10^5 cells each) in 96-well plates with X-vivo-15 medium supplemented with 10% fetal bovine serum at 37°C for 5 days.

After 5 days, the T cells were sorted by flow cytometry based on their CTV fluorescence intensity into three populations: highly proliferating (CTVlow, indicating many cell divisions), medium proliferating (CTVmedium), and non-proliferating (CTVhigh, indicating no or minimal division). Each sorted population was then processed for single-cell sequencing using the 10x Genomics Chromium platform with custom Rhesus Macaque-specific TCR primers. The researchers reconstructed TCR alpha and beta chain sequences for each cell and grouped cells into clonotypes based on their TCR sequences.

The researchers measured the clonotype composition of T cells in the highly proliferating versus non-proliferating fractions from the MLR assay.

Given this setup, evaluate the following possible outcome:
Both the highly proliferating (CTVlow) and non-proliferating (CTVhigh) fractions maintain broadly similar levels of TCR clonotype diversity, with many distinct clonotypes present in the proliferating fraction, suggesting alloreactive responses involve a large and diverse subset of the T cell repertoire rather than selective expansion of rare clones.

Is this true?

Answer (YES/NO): NO